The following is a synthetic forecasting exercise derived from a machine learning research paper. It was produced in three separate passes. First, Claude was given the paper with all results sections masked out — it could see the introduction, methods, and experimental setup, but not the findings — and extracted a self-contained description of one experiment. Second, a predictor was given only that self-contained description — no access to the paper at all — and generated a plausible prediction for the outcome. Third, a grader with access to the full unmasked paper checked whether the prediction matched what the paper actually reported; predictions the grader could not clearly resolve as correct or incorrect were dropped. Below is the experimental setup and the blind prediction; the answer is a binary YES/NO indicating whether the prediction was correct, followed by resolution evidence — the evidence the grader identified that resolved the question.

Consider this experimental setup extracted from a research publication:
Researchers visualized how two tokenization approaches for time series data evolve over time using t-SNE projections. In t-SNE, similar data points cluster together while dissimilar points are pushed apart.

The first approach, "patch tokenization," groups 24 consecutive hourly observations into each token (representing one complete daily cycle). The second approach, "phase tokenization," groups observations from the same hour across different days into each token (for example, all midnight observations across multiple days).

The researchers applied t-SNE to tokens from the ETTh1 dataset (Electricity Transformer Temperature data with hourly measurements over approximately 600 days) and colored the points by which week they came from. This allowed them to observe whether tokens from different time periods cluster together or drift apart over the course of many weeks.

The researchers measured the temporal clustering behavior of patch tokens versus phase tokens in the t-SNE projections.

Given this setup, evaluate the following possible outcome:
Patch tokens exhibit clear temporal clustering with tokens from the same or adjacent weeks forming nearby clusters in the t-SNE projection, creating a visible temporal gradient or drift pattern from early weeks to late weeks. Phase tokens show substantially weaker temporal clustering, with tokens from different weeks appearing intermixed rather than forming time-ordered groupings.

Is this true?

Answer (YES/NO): YES